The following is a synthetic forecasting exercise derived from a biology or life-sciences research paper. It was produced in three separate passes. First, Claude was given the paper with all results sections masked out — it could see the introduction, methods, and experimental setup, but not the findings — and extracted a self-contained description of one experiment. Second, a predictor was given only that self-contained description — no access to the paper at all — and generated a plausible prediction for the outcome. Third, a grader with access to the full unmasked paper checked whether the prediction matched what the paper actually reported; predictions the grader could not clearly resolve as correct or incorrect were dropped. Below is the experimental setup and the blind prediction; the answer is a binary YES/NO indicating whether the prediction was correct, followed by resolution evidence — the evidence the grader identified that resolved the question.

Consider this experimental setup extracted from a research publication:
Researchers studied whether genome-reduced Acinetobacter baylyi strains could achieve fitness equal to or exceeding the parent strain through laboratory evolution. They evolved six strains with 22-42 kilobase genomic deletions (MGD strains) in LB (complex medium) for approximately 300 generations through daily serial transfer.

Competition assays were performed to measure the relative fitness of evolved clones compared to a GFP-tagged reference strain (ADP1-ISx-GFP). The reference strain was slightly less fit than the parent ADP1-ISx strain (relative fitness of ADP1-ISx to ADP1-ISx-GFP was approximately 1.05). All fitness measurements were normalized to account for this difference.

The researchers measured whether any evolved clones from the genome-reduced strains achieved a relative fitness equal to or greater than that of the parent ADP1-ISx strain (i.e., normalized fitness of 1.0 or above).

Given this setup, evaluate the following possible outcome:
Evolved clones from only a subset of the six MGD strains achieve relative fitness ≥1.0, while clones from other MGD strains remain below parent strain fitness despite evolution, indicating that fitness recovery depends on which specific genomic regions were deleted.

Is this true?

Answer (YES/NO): YES